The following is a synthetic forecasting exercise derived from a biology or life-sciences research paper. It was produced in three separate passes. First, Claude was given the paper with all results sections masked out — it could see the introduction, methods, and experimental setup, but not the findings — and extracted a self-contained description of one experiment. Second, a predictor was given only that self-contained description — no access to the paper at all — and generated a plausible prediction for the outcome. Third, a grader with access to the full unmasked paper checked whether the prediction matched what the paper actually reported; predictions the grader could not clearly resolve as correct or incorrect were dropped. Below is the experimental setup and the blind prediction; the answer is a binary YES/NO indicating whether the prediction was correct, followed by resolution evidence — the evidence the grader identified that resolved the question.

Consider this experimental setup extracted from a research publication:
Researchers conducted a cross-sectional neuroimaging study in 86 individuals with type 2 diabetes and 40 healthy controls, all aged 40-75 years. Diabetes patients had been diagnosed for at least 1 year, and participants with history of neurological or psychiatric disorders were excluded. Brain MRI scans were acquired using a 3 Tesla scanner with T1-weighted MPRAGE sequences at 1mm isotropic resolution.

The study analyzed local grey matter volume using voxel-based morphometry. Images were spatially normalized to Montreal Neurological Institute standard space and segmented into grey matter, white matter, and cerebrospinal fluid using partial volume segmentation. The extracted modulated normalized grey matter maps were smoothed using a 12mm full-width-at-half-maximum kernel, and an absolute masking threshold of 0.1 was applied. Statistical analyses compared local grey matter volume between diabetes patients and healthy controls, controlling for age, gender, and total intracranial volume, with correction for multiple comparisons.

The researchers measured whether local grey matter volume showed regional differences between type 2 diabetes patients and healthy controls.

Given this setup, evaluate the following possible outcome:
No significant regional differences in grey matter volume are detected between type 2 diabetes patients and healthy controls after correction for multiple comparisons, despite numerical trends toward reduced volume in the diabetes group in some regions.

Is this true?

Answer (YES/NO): NO